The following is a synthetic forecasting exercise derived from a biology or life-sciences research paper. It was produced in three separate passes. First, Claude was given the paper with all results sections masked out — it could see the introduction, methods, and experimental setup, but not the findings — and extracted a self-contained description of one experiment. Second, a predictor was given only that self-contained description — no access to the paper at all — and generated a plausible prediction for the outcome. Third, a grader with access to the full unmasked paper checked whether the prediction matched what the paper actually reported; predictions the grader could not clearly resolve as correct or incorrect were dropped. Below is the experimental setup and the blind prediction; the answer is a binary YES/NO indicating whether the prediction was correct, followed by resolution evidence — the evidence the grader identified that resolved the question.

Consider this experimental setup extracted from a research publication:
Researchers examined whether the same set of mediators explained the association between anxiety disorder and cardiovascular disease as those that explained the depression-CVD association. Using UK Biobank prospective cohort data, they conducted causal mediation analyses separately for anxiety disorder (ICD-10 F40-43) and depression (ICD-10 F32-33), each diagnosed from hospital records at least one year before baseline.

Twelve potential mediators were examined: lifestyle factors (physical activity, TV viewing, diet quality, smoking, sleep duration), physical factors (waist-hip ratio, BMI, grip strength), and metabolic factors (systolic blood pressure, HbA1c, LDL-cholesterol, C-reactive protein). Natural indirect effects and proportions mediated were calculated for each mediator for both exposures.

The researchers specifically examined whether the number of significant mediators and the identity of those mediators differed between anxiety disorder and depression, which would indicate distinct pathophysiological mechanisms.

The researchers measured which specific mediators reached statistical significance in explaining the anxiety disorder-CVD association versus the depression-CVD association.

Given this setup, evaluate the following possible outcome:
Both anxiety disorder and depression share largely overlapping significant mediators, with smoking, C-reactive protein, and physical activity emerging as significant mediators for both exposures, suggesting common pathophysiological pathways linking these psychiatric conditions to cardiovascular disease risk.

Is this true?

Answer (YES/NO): NO